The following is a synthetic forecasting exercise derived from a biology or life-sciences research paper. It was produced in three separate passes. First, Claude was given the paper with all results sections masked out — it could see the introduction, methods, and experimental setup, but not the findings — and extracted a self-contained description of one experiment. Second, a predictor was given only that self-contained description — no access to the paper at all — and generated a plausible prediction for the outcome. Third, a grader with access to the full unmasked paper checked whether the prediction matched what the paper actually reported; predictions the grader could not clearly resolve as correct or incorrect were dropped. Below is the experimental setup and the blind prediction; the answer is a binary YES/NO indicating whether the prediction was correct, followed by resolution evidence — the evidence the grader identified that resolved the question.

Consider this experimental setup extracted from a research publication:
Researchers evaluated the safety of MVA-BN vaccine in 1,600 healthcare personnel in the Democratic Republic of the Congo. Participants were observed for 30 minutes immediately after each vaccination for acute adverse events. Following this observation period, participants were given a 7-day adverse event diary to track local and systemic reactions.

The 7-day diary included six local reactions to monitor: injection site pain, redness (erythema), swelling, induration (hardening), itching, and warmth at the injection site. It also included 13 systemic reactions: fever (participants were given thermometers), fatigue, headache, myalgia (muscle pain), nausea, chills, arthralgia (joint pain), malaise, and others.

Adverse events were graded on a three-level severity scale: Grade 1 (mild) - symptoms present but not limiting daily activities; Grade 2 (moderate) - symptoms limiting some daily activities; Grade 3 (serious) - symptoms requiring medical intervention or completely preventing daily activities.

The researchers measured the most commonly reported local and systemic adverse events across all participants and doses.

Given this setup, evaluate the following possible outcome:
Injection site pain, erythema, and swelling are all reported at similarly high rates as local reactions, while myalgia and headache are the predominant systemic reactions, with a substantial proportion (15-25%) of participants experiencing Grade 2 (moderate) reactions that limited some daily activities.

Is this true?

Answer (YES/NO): NO